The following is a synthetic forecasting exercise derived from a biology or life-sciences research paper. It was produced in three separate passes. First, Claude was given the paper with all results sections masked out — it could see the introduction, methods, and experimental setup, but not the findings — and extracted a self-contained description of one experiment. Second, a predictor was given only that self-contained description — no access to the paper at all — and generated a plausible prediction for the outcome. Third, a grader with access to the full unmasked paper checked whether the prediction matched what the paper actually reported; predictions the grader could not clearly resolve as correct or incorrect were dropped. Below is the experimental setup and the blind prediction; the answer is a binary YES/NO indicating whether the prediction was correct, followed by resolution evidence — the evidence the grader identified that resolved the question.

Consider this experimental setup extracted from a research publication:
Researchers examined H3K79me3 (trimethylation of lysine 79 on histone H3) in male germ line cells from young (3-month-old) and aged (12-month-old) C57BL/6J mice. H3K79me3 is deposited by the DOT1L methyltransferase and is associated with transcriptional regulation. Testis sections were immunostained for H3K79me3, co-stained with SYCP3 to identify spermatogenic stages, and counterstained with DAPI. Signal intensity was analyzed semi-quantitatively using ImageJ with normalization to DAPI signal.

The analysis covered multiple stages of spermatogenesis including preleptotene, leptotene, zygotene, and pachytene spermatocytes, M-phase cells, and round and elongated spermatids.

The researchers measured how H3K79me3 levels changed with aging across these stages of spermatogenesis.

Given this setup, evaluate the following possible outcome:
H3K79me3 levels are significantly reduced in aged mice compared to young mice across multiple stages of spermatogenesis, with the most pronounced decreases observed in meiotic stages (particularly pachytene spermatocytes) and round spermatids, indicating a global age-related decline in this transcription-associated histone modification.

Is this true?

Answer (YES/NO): NO